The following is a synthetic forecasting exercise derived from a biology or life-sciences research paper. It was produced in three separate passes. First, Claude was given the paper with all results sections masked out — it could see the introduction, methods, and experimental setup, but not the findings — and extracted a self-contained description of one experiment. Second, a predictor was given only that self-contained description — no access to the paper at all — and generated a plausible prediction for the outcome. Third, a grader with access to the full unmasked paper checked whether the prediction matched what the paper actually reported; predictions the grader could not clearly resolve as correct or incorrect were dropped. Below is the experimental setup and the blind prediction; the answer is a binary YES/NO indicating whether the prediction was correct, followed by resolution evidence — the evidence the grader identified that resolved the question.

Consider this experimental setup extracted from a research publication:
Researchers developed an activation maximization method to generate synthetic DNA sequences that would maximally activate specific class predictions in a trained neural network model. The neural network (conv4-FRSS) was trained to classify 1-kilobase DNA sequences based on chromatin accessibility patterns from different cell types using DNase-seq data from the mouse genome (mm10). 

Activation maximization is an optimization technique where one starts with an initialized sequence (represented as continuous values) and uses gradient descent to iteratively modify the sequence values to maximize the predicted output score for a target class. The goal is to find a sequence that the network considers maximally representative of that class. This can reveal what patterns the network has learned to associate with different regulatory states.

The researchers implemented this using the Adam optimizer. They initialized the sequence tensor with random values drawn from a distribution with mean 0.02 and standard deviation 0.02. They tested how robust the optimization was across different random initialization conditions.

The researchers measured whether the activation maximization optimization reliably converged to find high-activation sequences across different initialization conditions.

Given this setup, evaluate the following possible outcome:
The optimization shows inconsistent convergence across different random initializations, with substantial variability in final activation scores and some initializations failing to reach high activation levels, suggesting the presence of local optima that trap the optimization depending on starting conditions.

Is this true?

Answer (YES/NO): YES